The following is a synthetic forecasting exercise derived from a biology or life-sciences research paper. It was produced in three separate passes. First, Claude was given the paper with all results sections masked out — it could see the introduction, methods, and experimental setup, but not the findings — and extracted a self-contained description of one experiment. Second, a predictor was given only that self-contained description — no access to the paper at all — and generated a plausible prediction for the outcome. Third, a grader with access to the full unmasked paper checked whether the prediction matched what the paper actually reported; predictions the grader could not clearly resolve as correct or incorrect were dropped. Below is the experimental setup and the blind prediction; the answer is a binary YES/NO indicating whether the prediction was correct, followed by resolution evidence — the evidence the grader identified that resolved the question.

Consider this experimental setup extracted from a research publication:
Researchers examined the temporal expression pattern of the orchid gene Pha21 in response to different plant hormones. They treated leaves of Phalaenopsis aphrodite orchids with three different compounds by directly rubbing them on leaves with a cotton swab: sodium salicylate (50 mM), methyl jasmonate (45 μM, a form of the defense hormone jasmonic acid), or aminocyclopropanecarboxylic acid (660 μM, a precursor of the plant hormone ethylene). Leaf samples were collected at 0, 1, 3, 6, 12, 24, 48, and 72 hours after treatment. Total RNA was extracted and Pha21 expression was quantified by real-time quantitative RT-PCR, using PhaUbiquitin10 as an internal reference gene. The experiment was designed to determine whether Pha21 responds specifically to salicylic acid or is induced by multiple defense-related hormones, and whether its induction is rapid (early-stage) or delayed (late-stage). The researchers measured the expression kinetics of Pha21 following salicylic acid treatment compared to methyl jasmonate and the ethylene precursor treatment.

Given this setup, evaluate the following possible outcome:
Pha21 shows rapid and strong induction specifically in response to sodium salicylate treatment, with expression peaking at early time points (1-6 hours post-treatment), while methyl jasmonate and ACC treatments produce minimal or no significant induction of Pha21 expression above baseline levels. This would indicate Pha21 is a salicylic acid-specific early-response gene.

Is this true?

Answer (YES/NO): NO